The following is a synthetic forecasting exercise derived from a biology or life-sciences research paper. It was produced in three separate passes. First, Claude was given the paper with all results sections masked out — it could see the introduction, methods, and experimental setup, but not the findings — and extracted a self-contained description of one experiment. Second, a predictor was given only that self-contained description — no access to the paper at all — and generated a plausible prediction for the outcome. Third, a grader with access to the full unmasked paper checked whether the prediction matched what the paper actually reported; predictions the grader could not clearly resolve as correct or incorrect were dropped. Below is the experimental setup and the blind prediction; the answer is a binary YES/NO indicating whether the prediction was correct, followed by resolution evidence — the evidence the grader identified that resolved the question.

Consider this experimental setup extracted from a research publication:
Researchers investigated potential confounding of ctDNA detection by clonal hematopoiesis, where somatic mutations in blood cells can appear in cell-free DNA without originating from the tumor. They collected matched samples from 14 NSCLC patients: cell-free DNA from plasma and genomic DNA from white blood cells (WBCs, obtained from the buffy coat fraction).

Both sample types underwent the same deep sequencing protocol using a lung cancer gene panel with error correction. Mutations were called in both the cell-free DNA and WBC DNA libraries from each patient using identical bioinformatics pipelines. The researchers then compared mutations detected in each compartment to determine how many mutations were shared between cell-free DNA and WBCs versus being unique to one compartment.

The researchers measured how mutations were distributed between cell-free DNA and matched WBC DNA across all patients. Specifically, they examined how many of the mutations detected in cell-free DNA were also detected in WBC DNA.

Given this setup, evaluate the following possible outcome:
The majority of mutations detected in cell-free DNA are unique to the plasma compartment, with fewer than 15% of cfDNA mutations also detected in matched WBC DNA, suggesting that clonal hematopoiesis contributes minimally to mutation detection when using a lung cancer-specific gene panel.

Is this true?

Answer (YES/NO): NO